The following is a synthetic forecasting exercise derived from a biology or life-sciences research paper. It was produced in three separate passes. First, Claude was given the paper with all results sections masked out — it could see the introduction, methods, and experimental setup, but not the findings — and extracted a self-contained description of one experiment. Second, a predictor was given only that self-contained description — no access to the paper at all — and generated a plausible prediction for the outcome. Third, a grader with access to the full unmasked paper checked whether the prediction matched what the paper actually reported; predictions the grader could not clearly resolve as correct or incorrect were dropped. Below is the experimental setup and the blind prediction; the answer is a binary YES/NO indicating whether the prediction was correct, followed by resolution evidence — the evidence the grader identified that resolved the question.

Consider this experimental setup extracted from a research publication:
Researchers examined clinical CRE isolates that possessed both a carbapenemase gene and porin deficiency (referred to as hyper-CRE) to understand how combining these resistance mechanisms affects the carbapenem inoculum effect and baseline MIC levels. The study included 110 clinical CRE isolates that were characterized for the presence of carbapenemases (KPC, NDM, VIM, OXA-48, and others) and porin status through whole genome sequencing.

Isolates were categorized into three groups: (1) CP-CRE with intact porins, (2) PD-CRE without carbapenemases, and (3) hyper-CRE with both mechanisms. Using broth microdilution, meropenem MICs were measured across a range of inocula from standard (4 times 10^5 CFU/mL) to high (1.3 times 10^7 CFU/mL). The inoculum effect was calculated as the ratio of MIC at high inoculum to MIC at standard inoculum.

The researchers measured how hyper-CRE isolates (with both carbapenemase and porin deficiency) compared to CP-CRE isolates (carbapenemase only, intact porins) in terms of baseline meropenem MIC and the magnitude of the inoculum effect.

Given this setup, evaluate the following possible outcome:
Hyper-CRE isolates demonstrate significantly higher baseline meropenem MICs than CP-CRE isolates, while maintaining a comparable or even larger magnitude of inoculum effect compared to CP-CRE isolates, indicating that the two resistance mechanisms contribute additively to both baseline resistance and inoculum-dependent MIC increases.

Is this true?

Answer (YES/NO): NO